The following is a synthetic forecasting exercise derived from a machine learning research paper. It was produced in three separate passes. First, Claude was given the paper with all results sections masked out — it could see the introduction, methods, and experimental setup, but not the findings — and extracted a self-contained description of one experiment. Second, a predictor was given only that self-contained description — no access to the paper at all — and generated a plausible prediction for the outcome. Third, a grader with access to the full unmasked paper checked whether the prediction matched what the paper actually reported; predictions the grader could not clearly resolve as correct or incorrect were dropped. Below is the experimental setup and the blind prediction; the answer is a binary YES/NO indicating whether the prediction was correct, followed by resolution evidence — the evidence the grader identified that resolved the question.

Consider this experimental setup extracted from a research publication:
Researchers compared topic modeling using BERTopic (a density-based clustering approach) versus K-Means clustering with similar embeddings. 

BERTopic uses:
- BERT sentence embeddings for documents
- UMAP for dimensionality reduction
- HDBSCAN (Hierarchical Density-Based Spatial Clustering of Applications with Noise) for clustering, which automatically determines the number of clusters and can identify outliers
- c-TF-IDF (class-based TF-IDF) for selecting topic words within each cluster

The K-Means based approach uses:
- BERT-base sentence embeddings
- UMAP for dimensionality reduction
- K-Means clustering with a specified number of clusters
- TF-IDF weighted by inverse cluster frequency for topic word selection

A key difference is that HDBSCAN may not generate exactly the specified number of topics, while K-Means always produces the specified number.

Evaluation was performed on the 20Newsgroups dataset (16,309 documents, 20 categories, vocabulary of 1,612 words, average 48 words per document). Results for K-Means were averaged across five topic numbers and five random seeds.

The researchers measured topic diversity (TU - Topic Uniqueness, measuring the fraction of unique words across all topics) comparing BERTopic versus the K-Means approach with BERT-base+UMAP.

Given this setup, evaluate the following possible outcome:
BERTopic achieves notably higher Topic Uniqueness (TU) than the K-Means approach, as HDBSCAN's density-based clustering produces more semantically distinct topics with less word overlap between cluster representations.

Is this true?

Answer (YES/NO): YES